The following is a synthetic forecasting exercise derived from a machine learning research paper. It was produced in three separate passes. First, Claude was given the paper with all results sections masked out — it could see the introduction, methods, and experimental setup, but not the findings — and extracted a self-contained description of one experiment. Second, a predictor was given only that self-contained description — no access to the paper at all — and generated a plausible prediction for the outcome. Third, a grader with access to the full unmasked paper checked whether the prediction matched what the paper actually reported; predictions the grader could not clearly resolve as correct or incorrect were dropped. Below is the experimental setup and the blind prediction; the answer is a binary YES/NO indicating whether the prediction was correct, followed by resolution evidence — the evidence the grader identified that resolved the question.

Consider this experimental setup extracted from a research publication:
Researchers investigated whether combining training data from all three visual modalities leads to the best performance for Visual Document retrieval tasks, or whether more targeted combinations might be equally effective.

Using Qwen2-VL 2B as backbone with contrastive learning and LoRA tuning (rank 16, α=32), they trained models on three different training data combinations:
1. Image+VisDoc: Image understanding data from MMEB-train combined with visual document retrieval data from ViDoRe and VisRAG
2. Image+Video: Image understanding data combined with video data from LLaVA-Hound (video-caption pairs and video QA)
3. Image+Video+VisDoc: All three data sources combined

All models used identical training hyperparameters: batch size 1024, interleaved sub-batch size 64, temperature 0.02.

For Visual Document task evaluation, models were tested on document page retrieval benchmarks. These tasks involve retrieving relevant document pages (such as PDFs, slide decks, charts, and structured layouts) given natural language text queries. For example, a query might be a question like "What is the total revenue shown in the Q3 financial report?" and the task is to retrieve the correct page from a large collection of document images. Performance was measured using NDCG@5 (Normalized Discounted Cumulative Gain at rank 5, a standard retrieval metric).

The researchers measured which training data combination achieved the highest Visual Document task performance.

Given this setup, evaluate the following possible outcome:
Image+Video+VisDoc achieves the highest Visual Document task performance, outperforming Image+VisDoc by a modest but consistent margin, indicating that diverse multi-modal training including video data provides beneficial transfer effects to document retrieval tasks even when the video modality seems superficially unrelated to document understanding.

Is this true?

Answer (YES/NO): YES